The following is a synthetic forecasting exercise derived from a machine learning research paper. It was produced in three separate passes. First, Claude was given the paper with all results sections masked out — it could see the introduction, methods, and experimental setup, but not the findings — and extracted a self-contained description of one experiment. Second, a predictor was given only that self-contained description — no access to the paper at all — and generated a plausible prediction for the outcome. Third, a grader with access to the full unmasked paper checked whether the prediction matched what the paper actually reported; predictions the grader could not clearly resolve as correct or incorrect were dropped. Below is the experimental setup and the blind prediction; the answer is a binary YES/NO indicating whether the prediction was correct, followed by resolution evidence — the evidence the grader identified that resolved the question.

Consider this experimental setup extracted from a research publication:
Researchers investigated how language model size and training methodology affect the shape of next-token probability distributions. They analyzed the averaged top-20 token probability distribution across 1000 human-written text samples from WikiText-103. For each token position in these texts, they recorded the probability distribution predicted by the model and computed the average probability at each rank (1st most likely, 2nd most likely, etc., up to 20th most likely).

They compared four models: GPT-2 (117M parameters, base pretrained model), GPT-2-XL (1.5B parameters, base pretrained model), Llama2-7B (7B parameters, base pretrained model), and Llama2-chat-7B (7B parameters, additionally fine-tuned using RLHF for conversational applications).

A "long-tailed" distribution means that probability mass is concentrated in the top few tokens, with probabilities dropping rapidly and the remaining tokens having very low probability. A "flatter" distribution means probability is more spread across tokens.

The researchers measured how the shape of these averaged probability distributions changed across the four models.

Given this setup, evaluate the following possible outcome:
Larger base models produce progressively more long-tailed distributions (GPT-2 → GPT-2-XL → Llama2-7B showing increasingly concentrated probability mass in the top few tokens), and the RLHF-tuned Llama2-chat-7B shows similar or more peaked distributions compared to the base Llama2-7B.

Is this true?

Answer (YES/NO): YES